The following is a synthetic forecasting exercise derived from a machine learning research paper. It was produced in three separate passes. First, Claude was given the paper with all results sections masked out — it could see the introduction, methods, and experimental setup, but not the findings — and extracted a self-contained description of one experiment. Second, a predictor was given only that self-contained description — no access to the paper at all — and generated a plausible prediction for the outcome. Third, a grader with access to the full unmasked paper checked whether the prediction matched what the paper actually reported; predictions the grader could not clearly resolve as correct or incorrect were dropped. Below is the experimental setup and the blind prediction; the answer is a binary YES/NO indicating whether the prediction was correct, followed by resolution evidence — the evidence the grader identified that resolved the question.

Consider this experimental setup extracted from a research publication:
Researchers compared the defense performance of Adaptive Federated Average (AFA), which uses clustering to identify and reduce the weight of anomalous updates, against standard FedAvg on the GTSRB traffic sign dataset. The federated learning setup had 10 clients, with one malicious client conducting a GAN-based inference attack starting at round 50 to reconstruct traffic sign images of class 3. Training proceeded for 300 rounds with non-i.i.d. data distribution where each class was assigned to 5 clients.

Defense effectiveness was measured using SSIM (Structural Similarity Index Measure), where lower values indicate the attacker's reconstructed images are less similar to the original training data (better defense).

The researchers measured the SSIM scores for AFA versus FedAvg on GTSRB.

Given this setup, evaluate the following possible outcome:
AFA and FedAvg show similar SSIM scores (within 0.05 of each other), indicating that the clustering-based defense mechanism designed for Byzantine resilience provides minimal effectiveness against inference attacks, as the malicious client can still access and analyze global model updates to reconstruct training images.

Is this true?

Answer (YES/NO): YES